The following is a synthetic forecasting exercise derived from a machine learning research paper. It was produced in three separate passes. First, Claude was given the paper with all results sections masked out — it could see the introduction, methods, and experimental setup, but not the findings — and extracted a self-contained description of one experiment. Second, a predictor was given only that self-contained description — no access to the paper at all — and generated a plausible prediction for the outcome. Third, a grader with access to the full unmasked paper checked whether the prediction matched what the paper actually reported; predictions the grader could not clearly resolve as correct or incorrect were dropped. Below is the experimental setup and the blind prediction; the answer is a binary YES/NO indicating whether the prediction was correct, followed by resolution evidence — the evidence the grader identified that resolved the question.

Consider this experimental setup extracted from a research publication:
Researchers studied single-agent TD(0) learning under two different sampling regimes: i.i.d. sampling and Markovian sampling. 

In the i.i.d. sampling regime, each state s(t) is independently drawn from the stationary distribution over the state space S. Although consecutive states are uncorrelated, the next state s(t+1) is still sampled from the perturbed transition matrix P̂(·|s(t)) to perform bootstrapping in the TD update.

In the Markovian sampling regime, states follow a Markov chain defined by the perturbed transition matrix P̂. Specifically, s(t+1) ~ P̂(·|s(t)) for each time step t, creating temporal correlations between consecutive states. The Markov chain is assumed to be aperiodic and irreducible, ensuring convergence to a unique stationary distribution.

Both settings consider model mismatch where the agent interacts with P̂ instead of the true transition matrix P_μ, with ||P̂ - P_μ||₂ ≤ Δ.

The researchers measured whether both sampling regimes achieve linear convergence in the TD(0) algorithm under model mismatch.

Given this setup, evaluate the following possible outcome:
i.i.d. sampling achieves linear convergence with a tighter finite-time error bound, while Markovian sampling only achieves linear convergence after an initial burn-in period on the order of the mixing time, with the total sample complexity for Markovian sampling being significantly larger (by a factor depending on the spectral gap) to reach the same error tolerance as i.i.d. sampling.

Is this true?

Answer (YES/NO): NO